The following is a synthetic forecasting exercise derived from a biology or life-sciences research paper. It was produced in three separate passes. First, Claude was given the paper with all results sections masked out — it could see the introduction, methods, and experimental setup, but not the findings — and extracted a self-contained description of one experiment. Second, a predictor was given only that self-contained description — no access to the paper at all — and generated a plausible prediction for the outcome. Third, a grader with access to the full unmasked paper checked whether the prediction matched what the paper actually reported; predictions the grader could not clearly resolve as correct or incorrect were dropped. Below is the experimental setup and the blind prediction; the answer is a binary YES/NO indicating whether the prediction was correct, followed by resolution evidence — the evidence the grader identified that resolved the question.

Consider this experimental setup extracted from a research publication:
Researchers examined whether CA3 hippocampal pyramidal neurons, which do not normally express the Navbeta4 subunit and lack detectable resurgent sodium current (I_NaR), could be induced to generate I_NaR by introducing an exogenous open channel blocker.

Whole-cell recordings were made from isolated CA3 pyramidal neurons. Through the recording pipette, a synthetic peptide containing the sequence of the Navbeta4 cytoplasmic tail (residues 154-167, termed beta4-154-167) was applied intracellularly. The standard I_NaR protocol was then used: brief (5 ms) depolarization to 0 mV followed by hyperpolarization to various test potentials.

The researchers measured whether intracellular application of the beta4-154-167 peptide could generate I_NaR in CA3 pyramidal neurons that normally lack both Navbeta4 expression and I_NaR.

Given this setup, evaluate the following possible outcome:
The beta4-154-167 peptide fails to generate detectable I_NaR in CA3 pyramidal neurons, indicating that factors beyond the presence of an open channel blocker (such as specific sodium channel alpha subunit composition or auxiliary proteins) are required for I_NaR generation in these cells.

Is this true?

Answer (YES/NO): NO